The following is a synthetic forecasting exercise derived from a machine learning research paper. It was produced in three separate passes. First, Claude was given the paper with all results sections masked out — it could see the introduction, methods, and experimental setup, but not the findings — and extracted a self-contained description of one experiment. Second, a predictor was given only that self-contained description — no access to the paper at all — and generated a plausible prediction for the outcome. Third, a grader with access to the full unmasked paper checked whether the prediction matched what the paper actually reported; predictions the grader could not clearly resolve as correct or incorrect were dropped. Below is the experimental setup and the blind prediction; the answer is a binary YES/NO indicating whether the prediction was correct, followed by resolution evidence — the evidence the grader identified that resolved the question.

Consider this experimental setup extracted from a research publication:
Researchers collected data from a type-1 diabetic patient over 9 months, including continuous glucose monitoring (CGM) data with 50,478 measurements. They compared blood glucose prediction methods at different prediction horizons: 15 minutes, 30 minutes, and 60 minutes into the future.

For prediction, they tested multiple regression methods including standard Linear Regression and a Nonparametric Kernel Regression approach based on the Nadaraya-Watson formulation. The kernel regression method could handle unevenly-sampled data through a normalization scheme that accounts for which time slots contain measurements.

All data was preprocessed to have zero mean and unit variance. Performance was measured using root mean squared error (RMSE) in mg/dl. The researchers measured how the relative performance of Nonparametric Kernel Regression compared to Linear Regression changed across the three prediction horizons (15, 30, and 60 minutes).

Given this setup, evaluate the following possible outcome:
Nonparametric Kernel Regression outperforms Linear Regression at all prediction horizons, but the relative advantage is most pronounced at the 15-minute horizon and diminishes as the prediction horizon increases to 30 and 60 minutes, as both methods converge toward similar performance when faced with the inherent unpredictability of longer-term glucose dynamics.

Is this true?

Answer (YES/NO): NO